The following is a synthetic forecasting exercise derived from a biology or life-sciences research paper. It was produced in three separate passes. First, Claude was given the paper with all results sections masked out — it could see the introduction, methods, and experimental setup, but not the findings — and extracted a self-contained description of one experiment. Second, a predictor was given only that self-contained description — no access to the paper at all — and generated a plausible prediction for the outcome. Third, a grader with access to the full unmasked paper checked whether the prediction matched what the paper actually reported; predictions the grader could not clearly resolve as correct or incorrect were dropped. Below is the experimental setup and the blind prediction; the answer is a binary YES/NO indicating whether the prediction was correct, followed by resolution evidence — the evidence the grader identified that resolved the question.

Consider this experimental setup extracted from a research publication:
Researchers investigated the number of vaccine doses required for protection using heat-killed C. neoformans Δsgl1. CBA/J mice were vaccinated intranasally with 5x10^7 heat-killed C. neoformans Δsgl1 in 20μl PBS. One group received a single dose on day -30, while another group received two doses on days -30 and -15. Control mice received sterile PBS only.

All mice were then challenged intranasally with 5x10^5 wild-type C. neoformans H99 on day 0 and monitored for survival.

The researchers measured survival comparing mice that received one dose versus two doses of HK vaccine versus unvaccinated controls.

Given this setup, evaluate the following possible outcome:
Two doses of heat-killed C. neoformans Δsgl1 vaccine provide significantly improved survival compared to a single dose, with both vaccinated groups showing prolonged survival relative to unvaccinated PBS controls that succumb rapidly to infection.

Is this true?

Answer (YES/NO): YES